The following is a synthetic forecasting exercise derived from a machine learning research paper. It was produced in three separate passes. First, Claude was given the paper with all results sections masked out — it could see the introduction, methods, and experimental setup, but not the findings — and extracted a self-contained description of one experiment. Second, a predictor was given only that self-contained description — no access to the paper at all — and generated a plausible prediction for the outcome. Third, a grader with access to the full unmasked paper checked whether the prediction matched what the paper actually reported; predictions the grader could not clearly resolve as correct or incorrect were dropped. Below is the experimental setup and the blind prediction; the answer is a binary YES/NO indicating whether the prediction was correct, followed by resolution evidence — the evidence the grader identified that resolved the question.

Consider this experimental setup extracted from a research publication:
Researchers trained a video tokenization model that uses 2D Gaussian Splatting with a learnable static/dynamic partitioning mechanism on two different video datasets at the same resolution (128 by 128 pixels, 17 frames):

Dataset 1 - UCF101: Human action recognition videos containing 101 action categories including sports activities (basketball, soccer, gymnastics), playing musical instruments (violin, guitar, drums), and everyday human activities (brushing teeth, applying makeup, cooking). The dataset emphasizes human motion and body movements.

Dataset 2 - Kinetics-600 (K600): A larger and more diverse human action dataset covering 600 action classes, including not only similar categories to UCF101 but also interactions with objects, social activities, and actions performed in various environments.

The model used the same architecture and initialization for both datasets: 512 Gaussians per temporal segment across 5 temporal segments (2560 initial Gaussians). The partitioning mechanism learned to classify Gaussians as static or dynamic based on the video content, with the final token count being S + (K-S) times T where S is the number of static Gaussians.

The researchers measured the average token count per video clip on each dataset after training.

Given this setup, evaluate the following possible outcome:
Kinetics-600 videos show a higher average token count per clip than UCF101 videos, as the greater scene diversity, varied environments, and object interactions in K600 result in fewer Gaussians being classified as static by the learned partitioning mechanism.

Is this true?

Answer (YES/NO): YES